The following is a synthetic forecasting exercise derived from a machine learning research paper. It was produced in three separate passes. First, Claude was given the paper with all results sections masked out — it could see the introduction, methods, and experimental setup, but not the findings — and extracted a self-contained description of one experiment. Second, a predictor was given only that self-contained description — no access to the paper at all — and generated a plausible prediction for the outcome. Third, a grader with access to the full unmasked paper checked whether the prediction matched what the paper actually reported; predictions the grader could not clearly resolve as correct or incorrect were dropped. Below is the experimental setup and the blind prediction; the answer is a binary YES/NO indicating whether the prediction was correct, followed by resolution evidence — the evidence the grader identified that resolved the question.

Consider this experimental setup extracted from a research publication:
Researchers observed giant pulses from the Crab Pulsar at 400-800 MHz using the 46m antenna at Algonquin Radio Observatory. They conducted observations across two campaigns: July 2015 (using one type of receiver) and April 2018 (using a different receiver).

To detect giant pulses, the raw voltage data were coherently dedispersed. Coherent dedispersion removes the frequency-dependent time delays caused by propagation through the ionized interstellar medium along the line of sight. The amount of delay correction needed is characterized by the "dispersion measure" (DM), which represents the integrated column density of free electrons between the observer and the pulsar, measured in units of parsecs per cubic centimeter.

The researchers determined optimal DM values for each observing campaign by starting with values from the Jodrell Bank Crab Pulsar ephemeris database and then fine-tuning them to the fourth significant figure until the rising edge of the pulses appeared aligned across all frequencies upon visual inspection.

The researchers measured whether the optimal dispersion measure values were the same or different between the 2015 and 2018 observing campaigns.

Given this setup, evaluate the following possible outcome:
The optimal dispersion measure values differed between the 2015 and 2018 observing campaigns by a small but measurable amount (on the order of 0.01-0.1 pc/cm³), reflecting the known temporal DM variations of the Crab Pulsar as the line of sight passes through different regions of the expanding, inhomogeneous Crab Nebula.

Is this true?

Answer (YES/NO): YES